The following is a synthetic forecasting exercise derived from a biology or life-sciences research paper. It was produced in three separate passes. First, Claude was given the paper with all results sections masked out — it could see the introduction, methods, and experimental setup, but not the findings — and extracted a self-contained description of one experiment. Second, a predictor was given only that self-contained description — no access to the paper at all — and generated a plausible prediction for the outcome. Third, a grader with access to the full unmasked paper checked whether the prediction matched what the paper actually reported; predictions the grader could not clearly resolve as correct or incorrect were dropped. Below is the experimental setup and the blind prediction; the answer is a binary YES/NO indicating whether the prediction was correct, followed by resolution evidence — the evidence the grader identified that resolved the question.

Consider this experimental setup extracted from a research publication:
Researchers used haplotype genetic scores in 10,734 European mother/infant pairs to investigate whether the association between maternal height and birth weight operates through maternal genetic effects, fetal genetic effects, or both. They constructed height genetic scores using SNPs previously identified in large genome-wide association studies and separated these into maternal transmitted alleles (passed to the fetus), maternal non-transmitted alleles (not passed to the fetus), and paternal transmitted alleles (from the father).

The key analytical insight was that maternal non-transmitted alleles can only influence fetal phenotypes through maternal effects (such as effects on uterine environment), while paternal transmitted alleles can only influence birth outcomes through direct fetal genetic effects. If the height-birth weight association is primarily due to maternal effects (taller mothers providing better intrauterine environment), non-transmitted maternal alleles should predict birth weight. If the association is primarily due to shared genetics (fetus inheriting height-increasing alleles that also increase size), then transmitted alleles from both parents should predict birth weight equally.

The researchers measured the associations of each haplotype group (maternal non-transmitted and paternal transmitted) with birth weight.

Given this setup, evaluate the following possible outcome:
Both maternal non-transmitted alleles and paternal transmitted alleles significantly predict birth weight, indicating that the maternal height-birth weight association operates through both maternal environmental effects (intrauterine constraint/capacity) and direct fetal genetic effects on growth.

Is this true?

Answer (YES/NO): YES